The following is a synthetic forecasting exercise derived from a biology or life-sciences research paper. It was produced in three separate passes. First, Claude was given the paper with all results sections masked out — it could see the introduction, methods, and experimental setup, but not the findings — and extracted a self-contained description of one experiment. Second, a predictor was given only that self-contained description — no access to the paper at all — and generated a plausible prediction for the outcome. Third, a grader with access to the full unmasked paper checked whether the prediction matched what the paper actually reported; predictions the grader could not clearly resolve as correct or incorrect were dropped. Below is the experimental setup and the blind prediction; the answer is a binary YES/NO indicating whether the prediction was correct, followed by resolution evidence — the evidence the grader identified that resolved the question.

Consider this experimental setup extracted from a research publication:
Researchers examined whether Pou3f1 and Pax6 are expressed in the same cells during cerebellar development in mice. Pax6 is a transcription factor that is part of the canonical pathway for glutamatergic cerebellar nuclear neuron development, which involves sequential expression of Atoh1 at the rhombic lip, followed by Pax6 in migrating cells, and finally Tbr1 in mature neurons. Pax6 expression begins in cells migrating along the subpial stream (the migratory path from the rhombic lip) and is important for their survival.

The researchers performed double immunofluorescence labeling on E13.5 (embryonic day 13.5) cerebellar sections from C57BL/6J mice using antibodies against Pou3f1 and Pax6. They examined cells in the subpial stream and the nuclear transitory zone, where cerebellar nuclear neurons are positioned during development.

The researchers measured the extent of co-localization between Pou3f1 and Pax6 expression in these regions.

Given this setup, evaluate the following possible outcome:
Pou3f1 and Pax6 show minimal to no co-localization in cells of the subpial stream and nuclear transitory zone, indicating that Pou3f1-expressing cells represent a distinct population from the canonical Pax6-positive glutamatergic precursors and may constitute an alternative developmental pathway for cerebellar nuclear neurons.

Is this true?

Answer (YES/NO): YES